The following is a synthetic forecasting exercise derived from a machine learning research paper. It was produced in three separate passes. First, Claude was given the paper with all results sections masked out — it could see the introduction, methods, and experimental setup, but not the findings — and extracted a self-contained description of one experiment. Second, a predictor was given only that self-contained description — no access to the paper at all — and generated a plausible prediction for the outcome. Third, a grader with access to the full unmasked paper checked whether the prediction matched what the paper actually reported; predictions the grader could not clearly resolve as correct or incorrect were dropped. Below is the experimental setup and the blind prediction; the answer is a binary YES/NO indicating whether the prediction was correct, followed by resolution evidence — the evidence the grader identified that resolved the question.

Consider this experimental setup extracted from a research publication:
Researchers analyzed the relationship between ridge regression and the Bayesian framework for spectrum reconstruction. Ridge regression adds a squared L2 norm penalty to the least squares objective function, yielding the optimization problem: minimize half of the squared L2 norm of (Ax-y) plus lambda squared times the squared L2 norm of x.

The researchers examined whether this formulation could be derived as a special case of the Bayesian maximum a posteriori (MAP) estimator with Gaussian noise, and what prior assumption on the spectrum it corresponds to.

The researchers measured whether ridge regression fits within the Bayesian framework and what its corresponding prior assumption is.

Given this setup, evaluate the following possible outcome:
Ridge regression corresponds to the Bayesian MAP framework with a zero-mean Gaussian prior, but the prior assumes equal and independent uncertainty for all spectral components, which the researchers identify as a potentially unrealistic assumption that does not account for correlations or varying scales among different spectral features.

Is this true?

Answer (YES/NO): NO